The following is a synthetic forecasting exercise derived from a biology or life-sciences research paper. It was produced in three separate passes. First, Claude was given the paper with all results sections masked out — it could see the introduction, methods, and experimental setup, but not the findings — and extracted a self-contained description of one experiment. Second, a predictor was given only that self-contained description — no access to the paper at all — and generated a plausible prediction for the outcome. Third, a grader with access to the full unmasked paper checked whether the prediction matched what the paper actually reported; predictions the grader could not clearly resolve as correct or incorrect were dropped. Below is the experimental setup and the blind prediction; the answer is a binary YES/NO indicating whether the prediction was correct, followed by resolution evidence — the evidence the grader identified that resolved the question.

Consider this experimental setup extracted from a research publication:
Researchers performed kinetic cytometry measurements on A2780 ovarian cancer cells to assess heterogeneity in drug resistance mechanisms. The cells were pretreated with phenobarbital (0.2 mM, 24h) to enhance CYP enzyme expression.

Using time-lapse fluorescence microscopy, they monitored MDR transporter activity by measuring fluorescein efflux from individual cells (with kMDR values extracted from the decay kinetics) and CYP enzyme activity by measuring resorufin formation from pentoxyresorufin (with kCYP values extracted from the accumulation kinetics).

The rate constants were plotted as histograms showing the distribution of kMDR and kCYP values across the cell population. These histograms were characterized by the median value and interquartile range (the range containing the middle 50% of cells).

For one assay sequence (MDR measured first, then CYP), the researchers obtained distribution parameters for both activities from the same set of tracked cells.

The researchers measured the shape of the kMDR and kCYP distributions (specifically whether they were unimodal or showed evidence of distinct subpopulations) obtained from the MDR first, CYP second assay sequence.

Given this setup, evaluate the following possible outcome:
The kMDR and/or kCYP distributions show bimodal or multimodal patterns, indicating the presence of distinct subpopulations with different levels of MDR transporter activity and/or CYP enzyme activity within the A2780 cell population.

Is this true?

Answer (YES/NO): NO